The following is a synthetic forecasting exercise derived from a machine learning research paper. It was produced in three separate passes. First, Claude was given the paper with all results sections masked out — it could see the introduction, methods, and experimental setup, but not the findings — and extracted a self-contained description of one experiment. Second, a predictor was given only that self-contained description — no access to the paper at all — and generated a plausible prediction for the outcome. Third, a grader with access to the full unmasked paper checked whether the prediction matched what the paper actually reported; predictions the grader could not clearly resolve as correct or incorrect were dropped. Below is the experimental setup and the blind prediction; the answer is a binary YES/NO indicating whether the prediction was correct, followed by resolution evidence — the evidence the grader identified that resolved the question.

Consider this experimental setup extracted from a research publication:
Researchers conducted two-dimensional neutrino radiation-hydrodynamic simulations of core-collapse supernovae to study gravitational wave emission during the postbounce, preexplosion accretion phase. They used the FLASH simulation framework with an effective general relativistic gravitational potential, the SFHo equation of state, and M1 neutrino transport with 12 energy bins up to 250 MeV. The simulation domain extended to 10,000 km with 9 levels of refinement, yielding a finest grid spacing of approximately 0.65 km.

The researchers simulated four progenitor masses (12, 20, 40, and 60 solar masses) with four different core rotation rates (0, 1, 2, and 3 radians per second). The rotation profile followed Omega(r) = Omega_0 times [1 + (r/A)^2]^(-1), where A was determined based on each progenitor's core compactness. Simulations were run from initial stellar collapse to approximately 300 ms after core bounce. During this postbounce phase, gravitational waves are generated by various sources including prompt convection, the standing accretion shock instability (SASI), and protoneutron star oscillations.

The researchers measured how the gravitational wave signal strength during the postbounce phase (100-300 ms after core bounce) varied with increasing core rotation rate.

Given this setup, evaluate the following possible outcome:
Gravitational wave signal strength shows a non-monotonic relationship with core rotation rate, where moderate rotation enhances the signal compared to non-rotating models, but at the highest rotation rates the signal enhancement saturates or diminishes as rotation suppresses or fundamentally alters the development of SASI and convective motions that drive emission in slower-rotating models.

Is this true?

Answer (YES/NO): NO